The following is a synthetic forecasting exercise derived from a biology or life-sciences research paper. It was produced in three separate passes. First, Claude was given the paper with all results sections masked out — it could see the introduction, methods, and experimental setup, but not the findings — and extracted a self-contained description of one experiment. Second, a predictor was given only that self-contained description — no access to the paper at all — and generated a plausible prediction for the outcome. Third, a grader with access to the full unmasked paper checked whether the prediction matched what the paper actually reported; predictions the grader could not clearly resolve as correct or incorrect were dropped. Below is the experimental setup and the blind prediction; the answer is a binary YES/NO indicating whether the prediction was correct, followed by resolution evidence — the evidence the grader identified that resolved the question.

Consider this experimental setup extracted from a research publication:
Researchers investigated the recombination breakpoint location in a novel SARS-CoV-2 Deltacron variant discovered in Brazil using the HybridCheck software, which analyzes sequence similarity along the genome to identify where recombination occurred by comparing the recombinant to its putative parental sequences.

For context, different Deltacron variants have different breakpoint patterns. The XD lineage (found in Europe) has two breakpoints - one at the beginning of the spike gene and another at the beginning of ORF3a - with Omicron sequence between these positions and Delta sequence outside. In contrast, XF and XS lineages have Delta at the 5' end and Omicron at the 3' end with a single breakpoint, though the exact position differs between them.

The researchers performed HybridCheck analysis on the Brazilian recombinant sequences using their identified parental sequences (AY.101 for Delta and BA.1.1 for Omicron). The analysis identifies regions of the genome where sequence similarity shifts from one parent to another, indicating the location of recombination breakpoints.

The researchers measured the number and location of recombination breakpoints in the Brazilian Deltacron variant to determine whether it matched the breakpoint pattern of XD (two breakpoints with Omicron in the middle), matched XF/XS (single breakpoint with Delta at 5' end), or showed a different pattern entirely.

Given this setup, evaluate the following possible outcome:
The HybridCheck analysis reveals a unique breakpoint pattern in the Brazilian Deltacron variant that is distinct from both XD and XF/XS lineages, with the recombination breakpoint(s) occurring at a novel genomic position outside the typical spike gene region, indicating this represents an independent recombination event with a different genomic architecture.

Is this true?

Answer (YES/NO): NO